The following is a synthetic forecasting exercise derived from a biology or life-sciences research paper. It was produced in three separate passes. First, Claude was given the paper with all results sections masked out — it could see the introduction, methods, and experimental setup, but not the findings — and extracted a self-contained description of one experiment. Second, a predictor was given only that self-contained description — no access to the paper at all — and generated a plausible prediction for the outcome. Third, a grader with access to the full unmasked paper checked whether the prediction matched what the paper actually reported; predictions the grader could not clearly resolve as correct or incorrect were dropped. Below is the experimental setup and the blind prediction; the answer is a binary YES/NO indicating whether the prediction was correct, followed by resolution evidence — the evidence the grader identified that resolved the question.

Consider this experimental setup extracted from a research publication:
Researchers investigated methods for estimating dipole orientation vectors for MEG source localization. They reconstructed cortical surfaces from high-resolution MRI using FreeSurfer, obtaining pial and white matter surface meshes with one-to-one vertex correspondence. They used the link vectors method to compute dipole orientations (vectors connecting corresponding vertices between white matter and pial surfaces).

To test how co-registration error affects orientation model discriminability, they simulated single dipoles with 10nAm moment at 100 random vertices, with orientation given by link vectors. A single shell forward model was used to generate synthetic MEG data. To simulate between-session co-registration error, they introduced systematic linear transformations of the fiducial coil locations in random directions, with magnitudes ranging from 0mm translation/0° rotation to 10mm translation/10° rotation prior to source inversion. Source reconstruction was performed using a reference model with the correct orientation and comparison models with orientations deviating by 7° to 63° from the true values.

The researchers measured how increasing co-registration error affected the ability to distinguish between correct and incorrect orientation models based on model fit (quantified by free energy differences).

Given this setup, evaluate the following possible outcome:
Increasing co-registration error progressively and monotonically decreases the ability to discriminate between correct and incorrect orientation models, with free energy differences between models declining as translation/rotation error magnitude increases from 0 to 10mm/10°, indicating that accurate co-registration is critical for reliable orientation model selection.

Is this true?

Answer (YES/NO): NO